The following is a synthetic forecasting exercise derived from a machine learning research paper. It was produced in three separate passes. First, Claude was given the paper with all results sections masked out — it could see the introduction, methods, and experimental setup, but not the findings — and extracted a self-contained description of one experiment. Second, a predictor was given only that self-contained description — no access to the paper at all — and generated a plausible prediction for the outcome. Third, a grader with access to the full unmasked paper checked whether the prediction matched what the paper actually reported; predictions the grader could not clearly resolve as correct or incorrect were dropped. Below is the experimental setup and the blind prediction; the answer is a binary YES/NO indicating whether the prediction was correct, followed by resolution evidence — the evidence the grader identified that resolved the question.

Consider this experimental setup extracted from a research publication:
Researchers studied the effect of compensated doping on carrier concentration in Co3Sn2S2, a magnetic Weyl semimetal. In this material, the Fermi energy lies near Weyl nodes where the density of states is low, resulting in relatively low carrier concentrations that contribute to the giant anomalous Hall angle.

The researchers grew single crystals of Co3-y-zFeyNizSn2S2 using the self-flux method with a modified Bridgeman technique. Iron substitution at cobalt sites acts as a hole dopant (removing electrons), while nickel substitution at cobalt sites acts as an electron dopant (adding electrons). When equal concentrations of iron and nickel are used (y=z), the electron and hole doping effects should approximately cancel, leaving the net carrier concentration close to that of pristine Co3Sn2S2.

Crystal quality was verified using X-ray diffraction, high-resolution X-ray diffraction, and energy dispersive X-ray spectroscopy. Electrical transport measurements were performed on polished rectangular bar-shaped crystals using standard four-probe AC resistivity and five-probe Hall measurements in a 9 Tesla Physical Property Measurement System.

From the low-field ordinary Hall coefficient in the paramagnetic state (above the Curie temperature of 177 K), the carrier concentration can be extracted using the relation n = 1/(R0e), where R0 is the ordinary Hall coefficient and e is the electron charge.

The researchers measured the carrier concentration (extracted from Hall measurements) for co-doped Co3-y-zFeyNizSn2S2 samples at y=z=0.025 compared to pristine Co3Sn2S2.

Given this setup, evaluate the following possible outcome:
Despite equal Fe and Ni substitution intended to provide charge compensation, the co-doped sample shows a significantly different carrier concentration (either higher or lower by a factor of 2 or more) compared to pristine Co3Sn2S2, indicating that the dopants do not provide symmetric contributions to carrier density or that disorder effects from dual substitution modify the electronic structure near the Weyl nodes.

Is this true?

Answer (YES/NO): NO